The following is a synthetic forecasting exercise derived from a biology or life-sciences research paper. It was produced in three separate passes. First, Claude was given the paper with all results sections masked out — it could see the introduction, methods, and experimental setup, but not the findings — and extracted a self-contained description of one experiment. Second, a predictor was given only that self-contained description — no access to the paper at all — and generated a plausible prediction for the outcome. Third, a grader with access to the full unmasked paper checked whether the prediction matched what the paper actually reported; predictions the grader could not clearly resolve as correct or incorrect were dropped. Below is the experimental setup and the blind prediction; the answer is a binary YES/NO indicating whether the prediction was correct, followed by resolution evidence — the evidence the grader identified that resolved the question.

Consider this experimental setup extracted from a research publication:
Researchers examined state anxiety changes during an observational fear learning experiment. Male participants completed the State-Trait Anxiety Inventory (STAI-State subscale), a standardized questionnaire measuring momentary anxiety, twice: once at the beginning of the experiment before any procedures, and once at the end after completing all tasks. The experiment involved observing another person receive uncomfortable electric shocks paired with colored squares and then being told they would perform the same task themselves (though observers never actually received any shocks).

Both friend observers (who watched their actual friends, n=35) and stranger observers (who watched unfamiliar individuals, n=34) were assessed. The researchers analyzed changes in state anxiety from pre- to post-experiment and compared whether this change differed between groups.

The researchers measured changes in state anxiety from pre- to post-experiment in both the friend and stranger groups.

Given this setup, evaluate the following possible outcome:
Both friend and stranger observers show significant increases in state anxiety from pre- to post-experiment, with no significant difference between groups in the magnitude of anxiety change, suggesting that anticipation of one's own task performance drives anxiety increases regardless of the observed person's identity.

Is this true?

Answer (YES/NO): NO